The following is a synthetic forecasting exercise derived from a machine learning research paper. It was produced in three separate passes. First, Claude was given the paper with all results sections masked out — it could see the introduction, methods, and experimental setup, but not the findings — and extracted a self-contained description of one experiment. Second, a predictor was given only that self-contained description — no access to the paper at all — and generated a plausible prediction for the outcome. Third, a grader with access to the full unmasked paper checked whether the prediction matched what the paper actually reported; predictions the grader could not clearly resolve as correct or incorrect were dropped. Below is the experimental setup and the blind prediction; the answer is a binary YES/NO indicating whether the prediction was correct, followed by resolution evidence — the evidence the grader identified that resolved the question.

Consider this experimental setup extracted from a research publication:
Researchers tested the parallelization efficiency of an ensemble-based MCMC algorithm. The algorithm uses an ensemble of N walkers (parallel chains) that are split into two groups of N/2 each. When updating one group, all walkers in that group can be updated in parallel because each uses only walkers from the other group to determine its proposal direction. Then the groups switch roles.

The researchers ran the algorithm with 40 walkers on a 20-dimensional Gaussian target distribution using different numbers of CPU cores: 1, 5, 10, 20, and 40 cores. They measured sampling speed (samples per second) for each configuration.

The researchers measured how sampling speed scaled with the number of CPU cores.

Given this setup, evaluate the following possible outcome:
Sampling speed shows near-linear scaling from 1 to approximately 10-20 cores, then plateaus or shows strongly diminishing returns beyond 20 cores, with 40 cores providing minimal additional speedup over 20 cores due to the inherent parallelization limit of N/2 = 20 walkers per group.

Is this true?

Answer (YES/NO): YES